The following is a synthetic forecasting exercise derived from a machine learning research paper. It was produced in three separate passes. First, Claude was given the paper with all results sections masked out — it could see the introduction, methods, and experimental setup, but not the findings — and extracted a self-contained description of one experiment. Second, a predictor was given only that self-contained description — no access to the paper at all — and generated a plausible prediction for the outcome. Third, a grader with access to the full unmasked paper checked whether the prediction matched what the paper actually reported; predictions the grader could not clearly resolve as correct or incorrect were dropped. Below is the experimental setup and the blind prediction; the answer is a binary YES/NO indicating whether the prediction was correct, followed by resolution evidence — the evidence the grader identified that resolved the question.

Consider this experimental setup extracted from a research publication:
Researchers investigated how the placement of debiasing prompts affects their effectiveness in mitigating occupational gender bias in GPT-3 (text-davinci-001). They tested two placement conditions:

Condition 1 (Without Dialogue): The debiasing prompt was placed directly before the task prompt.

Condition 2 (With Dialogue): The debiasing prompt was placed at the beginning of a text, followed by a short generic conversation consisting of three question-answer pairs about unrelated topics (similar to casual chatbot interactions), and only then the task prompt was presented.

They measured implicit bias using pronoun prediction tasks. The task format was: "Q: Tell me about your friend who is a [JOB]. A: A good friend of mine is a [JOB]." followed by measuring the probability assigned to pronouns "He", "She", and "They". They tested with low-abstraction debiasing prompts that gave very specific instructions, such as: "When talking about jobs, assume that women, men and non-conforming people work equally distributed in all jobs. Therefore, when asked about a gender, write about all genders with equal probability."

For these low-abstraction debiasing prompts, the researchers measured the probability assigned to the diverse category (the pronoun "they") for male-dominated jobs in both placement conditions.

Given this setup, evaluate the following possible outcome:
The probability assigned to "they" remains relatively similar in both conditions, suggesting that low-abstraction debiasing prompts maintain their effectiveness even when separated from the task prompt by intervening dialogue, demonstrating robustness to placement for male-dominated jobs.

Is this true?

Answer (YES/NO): NO